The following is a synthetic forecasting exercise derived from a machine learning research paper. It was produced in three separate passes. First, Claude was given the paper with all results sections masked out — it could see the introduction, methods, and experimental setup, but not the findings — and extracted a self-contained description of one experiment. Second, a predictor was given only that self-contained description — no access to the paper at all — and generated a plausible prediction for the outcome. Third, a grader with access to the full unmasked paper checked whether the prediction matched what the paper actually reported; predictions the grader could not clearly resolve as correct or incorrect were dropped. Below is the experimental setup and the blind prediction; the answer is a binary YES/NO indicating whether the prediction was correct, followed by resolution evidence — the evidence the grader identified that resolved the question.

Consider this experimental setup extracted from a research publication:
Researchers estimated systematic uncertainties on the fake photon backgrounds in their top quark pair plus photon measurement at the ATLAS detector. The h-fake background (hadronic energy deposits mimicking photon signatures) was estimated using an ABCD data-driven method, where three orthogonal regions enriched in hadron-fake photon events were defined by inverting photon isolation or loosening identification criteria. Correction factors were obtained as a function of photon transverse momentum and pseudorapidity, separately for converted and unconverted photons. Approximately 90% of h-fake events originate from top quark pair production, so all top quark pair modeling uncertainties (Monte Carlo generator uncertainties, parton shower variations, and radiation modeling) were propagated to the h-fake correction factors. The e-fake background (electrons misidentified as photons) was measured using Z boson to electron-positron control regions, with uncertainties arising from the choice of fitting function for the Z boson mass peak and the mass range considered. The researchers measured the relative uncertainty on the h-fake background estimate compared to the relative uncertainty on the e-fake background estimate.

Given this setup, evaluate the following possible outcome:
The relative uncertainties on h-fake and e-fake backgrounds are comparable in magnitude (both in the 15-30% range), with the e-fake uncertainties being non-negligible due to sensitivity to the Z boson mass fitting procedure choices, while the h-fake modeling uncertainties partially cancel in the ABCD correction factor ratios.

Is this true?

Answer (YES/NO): NO